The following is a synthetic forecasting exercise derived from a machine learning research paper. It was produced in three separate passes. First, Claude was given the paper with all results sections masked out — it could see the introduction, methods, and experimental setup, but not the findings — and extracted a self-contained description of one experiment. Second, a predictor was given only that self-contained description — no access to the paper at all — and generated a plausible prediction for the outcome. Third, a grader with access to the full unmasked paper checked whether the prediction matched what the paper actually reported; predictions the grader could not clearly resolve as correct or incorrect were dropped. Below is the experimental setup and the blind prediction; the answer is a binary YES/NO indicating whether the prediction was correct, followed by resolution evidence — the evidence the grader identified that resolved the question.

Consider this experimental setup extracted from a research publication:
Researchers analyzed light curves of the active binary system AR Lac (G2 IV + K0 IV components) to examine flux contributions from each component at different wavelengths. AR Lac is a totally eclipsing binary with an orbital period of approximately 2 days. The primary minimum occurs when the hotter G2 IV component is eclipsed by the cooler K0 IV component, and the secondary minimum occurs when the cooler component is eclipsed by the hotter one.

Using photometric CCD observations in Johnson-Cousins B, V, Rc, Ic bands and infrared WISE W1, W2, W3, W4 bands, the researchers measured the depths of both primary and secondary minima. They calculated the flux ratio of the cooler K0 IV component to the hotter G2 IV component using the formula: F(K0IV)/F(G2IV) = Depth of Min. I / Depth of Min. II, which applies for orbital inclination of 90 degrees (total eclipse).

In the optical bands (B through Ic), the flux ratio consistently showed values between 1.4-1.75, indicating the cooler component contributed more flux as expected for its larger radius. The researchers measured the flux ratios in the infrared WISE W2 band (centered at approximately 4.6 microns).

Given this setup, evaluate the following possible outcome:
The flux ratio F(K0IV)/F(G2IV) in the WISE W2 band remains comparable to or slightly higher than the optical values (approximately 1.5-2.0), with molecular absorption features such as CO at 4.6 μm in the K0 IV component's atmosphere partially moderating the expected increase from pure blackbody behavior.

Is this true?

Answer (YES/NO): NO